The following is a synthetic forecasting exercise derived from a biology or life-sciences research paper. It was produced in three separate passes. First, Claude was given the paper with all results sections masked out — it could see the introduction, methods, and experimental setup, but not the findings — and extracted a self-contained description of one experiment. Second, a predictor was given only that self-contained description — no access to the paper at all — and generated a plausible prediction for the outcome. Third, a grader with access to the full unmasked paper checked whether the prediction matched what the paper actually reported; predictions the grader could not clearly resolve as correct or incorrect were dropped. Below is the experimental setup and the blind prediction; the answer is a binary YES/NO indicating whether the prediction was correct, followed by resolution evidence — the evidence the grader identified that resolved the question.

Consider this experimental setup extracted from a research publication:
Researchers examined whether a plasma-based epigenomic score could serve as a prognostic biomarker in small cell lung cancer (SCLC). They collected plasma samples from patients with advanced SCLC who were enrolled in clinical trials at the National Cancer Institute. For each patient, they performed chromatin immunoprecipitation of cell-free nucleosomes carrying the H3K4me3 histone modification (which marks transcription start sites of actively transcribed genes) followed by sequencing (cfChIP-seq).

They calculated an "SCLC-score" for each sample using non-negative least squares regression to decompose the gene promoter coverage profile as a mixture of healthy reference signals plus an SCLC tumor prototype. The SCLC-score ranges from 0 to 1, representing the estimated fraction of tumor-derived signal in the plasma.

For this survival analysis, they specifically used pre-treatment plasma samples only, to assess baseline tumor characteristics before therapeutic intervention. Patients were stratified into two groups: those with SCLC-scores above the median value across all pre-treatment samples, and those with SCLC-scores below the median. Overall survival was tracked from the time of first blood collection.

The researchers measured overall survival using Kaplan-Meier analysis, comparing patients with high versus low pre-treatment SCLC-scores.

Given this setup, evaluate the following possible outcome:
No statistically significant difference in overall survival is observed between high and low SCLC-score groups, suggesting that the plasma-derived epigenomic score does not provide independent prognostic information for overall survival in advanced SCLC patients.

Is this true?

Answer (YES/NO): NO